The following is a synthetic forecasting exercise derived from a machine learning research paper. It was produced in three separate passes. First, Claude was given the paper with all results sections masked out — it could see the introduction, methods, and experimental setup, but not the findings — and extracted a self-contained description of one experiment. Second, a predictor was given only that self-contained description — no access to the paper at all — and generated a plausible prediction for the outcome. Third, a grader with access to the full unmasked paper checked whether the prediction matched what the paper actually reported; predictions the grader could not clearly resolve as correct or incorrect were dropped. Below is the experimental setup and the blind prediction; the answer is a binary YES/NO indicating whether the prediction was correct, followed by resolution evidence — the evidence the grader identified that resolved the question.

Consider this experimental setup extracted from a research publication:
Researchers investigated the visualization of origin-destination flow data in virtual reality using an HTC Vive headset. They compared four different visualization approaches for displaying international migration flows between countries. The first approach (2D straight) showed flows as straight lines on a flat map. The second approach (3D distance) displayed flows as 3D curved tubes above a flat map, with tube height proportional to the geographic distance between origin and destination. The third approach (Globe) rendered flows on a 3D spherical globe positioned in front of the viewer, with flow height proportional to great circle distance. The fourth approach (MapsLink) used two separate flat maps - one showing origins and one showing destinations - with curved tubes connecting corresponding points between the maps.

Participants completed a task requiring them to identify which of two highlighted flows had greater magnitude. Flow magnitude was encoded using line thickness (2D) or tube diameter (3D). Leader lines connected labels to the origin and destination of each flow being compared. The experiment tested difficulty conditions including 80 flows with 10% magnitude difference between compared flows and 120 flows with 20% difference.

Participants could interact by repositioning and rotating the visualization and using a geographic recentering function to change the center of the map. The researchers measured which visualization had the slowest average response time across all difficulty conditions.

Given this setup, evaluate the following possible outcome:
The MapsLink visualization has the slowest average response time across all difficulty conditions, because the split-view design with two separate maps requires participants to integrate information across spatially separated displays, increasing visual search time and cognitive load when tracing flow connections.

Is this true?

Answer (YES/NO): YES